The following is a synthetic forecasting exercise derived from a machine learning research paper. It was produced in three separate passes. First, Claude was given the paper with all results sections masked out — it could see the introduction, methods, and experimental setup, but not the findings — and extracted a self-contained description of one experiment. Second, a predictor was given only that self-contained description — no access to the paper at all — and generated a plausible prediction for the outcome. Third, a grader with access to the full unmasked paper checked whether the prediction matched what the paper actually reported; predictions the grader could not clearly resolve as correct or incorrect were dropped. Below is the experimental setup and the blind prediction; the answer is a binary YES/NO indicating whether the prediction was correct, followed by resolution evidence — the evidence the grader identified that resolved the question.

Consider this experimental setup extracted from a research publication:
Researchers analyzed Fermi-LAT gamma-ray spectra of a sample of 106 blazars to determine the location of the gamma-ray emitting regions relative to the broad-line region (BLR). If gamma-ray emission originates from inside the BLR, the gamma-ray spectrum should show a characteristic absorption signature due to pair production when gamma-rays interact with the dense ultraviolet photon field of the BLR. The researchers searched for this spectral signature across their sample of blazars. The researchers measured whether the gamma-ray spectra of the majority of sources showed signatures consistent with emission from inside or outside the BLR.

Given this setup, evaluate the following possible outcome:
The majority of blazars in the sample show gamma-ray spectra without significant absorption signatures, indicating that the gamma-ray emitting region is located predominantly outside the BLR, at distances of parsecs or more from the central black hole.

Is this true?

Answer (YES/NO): YES